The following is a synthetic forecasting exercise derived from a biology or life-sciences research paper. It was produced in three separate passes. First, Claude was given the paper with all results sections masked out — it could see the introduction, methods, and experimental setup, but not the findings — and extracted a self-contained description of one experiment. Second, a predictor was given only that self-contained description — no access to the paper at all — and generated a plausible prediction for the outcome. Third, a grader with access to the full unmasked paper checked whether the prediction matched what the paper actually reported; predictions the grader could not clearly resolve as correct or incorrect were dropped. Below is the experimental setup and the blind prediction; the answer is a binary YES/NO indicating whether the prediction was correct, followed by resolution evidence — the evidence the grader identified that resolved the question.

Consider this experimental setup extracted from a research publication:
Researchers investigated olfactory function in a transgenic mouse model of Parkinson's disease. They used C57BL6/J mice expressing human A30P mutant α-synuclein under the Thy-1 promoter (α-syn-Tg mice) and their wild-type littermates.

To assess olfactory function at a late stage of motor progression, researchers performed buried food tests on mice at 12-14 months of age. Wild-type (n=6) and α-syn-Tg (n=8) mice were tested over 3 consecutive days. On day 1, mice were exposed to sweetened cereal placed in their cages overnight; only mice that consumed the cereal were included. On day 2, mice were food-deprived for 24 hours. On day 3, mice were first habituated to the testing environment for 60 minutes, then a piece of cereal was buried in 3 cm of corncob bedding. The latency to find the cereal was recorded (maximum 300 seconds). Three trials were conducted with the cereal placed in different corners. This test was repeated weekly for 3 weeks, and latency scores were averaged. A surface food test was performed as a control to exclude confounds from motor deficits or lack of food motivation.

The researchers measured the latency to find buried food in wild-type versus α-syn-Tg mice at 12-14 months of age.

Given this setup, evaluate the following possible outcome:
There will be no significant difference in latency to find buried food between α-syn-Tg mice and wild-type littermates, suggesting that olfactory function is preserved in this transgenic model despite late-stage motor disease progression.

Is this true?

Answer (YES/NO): NO